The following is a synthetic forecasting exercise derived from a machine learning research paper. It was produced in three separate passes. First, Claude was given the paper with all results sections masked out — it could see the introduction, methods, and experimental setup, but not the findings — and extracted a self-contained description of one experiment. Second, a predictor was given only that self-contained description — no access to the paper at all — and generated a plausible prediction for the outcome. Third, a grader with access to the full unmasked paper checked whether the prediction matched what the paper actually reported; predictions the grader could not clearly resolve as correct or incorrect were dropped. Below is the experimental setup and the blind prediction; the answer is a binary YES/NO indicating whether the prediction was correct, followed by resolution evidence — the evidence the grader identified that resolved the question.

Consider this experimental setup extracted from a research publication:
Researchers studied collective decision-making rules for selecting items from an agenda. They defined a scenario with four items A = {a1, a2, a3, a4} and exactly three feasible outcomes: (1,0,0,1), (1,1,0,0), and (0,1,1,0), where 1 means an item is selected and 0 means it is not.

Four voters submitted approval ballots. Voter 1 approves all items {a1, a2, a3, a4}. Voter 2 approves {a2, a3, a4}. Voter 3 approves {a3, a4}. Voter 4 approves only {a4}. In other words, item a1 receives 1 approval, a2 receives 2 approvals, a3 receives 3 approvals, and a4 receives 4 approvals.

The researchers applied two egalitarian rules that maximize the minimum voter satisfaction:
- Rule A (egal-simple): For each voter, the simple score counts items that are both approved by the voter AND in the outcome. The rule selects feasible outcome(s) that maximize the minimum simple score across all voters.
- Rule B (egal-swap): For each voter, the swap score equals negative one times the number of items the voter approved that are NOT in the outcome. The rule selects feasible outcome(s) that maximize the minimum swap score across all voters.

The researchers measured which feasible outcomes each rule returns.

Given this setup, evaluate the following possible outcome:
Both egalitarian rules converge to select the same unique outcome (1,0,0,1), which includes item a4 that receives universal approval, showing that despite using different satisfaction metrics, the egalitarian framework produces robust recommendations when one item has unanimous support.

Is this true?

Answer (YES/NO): NO